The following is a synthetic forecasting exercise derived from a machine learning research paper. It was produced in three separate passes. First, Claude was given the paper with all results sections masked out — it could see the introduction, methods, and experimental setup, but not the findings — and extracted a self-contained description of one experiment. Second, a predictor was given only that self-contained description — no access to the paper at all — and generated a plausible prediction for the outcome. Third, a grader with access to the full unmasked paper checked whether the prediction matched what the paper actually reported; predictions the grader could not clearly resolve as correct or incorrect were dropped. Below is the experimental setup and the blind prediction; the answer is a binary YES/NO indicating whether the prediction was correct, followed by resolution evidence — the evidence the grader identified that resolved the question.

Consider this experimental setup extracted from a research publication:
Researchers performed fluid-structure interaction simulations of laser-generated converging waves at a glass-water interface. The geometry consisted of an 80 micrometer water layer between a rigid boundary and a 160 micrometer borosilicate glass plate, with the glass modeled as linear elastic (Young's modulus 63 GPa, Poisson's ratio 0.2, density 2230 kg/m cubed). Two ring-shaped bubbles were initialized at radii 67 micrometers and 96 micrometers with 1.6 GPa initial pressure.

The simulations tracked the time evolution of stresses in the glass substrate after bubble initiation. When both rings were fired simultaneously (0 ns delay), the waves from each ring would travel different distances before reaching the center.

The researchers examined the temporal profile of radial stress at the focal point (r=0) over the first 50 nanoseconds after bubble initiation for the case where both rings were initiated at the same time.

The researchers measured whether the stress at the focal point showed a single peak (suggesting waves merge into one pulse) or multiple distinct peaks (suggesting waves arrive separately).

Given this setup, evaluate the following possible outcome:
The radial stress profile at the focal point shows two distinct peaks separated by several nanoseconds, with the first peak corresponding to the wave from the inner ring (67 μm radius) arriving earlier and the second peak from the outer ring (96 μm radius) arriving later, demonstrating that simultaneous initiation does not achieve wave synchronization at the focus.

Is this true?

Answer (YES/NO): NO